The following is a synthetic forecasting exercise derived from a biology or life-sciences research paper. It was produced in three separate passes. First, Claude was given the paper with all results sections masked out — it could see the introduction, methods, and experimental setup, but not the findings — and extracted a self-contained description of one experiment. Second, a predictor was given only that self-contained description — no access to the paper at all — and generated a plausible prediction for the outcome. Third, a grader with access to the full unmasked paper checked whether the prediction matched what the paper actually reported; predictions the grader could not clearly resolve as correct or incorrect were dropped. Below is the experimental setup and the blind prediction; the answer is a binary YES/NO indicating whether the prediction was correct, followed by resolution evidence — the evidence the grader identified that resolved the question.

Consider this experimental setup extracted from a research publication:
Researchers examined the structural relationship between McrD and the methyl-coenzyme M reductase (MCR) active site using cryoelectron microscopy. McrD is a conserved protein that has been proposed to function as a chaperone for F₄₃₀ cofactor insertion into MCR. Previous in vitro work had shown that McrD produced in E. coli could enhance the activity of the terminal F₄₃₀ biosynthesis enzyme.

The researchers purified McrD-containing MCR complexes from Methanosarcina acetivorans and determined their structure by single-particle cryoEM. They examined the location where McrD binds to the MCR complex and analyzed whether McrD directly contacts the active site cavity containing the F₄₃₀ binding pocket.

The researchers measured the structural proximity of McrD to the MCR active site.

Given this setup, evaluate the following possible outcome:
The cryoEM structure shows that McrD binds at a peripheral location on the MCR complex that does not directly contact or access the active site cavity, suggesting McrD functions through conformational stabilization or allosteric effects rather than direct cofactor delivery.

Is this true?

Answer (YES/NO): NO